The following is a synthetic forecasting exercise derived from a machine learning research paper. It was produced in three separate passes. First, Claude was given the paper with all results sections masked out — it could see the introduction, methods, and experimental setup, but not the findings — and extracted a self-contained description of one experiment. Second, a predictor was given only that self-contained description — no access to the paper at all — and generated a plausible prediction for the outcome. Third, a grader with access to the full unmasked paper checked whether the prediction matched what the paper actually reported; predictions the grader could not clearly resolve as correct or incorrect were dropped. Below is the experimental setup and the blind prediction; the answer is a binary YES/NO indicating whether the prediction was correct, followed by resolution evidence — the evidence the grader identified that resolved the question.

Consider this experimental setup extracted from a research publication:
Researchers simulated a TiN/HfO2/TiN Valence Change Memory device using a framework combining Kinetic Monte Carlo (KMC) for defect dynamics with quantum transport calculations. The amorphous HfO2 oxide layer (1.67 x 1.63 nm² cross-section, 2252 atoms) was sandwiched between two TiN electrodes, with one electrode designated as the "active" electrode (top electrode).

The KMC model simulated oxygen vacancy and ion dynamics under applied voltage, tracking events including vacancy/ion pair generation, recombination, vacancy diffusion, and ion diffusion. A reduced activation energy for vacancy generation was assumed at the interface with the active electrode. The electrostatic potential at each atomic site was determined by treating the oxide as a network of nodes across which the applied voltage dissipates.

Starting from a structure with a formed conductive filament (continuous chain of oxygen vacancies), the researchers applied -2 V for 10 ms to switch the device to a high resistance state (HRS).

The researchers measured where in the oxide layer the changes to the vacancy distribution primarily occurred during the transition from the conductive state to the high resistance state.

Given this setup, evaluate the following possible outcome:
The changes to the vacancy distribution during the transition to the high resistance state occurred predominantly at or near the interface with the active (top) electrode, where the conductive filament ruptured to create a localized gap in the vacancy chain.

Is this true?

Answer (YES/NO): YES